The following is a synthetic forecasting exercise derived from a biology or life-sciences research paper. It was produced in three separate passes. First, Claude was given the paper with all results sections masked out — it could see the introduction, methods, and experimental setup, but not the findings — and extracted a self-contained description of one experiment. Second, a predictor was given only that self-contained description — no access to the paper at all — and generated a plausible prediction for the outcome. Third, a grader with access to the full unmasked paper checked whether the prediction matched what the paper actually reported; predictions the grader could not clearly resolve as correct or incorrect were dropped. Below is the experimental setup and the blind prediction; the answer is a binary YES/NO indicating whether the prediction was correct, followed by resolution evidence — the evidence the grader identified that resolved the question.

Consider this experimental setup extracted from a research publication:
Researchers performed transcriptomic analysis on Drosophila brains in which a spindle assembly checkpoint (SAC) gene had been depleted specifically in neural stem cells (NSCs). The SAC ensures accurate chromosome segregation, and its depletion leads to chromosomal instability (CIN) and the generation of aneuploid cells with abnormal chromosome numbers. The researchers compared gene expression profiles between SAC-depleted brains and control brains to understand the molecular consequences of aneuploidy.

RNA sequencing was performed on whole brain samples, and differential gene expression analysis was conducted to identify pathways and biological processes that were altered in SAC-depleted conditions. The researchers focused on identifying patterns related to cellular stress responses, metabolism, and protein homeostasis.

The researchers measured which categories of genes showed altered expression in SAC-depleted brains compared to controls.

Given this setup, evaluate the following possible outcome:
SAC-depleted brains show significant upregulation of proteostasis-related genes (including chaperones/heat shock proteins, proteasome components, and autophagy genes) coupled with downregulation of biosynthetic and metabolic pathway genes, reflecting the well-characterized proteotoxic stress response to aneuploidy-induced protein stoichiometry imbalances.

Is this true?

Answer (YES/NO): NO